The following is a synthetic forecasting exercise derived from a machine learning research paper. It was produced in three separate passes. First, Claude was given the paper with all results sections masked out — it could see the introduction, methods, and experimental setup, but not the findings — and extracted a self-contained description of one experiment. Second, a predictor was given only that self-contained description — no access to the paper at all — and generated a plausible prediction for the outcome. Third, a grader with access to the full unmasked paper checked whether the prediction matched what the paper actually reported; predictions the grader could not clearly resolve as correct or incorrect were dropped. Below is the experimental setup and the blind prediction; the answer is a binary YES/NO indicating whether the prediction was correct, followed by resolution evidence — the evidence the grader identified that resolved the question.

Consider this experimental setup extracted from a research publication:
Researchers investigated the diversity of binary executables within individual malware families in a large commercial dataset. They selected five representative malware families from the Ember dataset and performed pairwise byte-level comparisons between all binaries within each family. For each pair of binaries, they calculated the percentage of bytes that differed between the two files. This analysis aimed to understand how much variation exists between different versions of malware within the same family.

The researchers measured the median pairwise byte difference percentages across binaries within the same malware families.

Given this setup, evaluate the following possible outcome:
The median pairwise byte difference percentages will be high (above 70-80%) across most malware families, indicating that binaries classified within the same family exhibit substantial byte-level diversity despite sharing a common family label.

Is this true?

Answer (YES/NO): NO